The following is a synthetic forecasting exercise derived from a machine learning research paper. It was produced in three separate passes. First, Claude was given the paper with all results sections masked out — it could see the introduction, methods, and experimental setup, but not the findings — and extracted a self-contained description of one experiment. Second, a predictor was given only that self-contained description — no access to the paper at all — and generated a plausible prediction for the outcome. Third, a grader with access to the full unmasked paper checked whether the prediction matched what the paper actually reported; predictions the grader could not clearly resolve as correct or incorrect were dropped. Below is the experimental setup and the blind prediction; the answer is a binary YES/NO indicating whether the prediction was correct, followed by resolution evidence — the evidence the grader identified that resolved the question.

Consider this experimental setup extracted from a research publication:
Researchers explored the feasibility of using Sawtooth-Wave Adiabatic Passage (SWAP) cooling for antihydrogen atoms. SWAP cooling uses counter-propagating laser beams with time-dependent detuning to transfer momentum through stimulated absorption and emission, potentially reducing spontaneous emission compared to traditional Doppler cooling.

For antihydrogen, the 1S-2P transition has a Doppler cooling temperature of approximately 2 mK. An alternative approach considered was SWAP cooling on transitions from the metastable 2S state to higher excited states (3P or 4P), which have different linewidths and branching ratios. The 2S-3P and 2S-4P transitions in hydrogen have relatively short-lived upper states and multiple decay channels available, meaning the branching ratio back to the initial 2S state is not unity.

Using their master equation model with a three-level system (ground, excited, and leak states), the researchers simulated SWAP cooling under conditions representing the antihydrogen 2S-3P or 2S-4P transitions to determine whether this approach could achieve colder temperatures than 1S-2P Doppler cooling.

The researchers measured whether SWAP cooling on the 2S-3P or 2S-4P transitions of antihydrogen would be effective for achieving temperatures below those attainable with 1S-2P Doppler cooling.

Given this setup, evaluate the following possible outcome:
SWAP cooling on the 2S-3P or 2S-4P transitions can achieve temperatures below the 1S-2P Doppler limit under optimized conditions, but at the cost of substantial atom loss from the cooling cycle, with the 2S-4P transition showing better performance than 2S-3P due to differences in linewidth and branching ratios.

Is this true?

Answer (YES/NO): NO